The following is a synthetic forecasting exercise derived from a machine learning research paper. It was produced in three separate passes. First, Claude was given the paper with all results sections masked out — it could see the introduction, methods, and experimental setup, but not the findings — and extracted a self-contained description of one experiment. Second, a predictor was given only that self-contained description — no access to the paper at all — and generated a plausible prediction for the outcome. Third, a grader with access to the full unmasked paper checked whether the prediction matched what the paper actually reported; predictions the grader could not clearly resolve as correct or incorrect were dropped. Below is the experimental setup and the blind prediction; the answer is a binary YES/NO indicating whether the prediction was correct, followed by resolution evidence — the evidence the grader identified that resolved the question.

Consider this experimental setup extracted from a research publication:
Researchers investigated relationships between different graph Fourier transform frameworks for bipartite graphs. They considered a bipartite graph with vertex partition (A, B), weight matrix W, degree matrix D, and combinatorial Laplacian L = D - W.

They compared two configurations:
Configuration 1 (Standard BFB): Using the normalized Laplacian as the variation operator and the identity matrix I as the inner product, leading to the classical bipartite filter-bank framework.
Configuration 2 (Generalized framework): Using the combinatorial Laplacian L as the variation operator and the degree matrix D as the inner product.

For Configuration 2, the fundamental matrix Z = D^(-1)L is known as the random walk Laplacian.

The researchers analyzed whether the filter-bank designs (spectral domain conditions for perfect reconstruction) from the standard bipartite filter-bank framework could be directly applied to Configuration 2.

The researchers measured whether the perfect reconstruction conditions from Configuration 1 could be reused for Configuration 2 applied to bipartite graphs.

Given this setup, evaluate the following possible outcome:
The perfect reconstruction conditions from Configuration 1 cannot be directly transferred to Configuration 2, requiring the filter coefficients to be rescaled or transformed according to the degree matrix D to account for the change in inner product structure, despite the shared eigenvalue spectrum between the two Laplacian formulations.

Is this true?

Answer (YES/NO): NO